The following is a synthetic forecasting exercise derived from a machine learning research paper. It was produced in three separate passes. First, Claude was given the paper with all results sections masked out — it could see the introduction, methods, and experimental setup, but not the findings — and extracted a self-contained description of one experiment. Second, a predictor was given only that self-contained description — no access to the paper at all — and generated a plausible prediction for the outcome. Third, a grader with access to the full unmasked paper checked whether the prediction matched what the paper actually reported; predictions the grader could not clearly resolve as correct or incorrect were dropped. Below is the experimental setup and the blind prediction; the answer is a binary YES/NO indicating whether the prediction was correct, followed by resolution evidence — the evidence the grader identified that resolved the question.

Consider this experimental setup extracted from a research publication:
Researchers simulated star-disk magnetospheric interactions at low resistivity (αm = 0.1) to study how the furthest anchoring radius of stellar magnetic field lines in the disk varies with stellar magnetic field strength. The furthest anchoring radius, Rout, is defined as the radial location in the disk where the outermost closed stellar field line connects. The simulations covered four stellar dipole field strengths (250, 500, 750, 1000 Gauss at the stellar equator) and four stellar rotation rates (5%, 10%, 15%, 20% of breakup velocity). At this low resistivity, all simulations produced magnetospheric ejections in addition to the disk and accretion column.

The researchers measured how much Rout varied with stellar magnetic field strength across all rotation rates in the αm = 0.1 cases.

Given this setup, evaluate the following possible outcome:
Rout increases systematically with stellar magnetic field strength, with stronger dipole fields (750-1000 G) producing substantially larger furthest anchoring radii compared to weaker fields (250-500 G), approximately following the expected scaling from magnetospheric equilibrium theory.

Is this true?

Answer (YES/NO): NO